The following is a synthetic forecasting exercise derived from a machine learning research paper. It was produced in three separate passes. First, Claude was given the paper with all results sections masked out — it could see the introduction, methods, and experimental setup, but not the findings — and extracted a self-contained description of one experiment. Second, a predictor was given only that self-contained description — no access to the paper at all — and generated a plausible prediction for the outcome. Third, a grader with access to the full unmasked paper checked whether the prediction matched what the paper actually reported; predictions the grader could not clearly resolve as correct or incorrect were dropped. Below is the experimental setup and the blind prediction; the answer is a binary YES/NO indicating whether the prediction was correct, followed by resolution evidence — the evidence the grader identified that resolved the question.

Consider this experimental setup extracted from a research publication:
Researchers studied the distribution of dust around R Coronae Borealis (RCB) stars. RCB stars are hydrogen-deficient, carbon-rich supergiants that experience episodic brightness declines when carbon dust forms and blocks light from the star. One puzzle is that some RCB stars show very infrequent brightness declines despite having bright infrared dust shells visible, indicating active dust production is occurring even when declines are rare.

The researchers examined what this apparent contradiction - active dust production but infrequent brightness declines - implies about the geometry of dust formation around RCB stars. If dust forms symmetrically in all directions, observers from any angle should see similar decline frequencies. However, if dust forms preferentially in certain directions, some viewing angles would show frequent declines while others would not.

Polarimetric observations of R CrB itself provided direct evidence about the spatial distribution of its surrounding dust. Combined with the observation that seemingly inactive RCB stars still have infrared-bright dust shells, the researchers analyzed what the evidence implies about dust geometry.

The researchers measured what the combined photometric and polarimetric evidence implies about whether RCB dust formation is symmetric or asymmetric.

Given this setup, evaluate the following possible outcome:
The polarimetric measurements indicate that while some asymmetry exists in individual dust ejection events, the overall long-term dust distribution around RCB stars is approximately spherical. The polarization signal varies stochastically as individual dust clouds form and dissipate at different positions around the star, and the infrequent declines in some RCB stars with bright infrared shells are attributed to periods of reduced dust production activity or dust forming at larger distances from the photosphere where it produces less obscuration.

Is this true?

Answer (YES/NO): NO